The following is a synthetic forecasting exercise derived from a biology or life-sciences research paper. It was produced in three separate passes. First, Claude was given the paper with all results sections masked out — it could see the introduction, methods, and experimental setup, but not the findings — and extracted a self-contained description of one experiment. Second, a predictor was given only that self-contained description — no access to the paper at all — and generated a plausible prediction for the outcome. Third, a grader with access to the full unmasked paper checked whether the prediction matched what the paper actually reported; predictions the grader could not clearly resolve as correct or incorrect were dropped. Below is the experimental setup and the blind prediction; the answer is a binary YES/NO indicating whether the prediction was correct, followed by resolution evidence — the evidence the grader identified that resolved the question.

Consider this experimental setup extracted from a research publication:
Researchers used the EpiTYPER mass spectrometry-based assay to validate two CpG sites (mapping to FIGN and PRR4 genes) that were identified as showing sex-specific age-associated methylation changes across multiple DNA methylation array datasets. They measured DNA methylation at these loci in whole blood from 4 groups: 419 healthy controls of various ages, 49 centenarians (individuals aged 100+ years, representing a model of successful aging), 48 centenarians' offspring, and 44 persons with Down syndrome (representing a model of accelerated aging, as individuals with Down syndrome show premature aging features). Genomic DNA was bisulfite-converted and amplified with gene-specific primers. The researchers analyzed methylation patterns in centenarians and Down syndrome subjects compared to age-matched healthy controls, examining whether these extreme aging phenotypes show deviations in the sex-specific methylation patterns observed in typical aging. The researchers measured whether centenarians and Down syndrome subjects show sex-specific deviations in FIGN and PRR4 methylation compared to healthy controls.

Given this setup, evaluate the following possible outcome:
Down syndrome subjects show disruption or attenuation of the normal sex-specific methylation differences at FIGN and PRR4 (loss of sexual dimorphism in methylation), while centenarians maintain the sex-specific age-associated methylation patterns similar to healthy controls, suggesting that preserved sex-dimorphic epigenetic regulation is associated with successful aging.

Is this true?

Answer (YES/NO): NO